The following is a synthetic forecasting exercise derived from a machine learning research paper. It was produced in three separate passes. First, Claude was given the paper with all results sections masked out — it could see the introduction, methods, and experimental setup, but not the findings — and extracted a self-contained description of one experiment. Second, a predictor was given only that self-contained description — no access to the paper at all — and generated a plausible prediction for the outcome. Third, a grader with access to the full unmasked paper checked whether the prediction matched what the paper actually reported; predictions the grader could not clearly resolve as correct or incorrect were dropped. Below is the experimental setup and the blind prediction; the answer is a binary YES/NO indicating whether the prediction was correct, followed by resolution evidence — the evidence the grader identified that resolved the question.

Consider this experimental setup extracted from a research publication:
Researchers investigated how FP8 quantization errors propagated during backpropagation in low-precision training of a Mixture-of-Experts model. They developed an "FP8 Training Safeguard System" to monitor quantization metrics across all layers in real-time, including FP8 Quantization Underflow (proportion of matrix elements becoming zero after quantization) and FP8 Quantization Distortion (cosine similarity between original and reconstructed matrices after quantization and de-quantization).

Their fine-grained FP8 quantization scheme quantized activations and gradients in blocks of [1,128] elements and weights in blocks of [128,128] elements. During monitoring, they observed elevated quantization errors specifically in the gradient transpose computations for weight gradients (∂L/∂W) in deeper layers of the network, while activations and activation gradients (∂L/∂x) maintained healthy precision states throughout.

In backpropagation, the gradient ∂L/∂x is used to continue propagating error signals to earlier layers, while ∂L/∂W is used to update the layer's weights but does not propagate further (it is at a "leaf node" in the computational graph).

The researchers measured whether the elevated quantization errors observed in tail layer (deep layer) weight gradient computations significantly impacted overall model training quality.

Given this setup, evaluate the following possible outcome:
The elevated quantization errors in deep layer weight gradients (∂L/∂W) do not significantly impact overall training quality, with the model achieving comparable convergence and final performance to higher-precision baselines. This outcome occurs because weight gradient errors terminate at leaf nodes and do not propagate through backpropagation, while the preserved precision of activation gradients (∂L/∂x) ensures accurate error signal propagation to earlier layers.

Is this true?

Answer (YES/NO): YES